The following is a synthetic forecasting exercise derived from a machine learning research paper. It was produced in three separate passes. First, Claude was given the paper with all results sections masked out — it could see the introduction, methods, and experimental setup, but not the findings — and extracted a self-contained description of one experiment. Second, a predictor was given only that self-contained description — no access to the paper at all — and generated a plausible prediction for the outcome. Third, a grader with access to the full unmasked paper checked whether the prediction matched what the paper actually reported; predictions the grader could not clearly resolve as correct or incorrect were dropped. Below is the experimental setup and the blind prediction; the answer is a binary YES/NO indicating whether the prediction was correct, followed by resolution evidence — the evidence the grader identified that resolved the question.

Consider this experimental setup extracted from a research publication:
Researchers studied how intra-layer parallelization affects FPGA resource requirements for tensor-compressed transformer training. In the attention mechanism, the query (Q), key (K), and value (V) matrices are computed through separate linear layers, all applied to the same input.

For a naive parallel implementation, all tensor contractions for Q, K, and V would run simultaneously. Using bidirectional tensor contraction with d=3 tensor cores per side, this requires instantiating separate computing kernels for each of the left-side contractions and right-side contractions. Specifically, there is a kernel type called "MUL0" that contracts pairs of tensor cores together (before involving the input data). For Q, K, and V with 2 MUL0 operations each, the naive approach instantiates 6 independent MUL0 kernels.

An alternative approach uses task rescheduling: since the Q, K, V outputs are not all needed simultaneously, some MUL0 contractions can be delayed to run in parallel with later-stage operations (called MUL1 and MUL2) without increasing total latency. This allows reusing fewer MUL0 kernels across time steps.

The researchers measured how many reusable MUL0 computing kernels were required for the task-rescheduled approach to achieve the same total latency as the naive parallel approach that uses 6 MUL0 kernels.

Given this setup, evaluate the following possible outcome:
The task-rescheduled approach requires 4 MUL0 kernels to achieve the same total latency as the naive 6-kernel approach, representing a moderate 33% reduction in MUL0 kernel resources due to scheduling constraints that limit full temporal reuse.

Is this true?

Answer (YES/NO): NO